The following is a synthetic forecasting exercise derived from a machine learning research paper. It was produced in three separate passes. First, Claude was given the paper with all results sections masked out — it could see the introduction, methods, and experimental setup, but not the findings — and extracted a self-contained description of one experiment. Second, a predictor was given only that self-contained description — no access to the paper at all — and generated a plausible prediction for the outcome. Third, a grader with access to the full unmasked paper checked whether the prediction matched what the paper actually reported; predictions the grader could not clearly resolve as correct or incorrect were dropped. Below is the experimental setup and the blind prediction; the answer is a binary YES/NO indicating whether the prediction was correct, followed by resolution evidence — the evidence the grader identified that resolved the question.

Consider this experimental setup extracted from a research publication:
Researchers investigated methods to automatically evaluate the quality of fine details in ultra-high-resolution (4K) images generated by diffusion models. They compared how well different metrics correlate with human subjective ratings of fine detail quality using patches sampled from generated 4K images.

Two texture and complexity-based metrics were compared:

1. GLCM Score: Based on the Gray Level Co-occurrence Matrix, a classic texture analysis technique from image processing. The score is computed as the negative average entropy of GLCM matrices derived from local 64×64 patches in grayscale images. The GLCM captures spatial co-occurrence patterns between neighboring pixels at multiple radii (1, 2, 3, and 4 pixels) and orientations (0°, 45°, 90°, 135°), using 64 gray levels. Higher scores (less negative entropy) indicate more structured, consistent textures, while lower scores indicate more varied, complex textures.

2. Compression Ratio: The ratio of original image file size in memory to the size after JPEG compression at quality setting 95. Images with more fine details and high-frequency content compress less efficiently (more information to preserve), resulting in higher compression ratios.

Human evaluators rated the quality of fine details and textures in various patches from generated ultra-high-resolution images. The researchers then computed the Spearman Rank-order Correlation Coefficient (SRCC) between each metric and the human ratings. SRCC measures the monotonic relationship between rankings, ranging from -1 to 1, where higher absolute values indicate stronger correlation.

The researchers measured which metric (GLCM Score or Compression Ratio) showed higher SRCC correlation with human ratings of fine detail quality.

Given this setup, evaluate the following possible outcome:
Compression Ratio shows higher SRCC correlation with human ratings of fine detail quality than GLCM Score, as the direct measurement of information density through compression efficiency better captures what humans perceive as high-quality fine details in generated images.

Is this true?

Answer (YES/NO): NO